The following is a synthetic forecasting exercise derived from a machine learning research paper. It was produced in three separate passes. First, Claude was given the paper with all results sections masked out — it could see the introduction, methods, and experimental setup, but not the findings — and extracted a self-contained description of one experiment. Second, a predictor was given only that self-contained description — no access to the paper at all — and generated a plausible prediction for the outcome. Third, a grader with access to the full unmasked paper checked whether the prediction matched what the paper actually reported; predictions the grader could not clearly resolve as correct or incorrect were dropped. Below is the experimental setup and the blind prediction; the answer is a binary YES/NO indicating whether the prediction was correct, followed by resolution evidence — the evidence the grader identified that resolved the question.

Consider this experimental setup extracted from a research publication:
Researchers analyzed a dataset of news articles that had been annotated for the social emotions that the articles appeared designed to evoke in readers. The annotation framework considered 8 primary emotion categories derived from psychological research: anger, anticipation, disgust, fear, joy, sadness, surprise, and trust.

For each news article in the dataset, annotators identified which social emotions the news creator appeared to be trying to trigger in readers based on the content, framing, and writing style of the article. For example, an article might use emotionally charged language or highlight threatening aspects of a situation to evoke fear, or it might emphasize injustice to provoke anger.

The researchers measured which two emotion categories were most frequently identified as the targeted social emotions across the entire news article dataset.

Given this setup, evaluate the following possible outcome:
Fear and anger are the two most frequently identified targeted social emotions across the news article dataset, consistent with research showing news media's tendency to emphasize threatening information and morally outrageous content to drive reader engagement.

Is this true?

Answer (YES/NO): NO